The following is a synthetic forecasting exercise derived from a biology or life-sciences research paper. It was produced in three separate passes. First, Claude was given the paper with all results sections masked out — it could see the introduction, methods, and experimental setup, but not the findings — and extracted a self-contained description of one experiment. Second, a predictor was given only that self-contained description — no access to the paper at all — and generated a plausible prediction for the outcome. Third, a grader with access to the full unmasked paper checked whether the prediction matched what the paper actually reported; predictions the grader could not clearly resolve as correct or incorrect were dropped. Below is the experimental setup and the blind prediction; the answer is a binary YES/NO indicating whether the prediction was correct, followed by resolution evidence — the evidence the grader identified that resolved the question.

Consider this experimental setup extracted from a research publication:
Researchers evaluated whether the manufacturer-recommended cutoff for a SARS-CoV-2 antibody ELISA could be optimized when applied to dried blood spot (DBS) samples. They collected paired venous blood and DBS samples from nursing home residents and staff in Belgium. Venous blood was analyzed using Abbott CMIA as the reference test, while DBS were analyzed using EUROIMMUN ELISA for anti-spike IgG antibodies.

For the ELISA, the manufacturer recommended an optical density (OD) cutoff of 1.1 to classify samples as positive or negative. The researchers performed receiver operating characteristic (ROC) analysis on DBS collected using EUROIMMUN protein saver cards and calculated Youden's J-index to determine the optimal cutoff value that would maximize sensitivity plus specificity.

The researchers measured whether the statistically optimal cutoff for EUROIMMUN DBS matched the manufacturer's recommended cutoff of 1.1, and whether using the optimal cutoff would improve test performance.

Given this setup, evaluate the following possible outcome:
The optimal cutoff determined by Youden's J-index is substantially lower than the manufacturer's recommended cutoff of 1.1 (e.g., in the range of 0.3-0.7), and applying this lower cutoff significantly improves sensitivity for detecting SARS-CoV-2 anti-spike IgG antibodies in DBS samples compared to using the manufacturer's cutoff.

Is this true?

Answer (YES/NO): NO